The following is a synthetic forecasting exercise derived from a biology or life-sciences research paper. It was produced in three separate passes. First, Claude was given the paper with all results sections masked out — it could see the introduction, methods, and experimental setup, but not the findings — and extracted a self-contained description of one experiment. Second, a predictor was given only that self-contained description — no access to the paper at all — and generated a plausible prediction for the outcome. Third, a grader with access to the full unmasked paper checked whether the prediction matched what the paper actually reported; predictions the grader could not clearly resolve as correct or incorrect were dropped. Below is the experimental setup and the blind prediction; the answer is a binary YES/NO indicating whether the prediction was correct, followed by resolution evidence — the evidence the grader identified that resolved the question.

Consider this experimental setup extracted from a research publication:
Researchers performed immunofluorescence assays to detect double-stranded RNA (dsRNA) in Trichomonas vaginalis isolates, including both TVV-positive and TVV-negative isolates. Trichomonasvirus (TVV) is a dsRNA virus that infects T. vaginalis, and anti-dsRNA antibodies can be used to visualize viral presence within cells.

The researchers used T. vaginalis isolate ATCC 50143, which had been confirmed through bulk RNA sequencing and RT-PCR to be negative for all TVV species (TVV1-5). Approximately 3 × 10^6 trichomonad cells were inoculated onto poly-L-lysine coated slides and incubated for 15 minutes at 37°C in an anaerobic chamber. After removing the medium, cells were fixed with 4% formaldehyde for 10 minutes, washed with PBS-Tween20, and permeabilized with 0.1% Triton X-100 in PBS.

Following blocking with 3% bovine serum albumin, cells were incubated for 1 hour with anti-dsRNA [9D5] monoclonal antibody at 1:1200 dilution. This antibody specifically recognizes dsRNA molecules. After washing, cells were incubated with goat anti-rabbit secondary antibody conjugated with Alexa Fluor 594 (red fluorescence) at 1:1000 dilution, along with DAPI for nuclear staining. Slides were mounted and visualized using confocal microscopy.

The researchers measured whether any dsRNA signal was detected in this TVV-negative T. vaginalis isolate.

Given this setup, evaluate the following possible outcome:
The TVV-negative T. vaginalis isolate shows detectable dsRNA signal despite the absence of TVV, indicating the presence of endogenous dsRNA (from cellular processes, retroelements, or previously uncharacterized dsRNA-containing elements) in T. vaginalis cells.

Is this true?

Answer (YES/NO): YES